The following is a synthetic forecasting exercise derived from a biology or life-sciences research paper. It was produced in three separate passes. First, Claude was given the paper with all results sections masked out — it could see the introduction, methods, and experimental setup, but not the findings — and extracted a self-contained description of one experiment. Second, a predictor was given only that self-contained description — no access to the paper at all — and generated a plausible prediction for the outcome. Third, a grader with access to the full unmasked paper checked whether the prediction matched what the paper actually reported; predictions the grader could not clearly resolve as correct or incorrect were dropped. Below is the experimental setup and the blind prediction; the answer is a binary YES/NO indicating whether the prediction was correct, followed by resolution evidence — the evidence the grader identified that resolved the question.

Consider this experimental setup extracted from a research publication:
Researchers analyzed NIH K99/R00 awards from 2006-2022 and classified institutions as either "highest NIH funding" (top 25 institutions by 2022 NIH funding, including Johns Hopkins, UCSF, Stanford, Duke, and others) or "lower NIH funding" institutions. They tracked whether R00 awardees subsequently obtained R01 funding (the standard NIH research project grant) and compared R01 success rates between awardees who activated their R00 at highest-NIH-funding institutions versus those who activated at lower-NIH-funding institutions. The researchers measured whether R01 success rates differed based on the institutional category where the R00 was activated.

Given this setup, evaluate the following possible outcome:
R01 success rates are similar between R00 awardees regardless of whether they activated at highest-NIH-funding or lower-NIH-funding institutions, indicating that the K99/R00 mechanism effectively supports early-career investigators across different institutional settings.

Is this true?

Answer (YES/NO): NO